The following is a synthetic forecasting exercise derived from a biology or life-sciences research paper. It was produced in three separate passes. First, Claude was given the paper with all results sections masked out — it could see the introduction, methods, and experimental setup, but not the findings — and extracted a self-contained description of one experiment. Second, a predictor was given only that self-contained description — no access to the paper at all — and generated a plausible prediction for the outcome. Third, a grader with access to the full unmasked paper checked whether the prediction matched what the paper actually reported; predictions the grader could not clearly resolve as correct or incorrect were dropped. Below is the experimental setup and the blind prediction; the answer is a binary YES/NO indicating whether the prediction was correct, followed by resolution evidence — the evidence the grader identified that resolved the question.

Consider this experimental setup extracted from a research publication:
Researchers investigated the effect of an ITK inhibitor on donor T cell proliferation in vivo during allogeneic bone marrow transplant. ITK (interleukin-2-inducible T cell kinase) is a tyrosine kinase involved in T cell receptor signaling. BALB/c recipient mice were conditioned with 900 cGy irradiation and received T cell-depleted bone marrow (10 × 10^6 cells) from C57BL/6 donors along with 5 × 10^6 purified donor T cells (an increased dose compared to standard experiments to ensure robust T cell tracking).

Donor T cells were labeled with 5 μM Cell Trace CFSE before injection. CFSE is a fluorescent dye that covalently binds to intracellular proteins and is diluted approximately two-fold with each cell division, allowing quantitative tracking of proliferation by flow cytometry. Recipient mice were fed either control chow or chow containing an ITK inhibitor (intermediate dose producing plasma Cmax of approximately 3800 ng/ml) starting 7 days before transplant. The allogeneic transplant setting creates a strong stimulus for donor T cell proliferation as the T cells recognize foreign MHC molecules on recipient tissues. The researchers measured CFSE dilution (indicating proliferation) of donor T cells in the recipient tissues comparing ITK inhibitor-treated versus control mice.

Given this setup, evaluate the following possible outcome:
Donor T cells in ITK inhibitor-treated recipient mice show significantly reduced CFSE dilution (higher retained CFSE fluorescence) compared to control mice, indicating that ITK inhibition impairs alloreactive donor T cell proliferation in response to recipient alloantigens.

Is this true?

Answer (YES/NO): YES